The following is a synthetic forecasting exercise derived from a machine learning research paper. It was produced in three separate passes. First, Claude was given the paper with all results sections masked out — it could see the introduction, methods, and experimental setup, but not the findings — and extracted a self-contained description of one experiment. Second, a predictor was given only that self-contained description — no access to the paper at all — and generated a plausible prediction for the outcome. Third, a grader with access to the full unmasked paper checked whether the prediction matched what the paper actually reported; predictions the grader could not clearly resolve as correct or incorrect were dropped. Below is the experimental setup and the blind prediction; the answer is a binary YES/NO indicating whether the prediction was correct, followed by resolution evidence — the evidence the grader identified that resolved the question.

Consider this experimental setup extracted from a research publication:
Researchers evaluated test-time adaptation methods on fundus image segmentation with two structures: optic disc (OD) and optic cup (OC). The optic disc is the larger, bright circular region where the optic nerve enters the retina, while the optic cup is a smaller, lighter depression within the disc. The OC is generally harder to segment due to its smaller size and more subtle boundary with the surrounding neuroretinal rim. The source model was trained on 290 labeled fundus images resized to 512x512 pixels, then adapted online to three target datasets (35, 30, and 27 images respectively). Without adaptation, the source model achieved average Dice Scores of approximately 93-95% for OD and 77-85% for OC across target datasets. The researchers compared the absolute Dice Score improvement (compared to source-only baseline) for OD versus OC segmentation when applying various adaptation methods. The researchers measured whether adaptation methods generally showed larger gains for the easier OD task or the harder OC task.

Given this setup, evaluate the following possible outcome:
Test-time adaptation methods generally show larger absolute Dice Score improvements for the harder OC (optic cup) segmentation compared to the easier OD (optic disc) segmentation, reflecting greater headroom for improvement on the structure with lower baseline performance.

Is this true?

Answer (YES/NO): NO